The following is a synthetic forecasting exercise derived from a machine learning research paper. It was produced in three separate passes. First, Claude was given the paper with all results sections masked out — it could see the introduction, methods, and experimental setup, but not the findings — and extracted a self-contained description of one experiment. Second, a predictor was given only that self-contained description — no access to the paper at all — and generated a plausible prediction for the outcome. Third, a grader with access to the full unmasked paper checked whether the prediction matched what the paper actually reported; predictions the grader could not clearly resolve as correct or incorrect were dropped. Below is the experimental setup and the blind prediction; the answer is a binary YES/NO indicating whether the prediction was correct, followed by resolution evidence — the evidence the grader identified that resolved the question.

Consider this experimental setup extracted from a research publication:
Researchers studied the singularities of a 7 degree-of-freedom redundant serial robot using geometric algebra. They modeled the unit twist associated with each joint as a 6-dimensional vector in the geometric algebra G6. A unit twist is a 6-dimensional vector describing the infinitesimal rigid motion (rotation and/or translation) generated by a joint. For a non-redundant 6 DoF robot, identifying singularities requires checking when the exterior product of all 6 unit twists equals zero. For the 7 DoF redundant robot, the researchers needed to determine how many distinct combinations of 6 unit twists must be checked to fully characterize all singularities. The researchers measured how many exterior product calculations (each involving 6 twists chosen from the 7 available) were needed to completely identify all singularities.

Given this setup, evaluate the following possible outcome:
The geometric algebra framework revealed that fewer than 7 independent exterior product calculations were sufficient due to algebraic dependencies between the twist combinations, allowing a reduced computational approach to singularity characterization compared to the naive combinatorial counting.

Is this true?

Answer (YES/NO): NO